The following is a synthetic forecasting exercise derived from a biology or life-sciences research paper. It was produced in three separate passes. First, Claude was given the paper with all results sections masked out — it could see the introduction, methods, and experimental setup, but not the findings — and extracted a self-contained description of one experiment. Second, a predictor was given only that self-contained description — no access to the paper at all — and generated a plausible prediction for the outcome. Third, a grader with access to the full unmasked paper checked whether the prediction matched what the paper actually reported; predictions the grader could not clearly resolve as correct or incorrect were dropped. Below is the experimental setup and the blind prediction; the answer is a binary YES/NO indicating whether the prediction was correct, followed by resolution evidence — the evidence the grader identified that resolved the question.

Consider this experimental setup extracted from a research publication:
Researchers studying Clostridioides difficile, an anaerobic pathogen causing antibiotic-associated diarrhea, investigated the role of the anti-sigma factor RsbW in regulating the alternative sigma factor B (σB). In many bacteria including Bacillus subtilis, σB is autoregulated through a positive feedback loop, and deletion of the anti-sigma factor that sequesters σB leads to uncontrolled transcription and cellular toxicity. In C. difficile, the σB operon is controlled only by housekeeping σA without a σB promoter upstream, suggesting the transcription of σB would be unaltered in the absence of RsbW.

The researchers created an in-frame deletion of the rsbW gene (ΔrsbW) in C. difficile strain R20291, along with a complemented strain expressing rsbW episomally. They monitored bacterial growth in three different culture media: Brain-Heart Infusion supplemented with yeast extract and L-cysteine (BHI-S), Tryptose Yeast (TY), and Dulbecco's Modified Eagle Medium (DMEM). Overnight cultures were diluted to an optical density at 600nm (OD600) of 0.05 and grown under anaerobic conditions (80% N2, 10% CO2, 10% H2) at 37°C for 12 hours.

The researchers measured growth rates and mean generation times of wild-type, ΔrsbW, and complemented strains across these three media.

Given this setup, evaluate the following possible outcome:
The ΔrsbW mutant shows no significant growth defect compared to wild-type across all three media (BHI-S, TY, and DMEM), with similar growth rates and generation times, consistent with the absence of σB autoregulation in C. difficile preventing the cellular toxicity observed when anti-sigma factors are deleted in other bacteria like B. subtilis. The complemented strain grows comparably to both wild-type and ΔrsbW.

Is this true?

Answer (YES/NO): YES